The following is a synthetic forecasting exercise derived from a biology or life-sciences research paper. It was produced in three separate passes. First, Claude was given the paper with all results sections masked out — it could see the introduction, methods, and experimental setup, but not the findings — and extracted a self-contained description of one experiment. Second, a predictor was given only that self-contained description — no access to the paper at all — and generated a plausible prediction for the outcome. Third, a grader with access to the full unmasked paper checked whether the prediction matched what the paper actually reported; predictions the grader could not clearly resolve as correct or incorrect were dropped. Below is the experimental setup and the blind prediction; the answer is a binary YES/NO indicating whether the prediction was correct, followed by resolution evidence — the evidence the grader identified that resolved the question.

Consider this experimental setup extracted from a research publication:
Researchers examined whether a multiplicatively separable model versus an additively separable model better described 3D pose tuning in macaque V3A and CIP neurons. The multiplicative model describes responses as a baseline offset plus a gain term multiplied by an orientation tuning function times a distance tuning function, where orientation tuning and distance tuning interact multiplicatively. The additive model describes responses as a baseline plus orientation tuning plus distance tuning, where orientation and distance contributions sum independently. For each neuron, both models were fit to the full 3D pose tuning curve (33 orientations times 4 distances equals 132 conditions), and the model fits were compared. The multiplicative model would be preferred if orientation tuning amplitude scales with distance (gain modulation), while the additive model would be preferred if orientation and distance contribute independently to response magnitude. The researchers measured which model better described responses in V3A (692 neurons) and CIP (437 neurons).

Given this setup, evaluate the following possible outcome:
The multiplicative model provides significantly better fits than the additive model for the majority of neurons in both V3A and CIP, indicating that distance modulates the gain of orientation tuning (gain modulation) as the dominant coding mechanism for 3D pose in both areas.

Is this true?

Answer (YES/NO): YES